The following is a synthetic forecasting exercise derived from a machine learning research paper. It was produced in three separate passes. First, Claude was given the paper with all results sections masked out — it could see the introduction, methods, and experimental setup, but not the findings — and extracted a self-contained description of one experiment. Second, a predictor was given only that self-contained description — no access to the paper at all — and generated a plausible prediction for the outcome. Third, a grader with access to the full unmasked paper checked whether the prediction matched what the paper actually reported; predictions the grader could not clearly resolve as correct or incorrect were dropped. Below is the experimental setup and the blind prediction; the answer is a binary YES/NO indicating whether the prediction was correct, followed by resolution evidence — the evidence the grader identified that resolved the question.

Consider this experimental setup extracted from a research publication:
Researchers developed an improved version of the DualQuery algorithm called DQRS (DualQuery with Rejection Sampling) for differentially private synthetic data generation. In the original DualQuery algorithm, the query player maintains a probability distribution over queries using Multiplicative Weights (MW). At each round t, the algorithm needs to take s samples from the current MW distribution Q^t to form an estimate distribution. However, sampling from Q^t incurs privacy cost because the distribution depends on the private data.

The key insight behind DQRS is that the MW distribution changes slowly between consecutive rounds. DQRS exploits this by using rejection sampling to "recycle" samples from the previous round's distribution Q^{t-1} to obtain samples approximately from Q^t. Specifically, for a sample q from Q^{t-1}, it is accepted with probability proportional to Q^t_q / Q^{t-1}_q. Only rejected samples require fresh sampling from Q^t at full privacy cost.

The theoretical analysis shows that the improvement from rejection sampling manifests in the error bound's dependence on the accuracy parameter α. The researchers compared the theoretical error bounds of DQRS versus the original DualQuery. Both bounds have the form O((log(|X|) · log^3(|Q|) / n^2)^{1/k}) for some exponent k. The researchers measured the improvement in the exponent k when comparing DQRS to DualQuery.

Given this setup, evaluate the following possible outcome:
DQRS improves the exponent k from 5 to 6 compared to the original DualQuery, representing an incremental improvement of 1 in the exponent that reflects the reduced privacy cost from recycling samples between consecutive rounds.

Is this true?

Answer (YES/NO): NO